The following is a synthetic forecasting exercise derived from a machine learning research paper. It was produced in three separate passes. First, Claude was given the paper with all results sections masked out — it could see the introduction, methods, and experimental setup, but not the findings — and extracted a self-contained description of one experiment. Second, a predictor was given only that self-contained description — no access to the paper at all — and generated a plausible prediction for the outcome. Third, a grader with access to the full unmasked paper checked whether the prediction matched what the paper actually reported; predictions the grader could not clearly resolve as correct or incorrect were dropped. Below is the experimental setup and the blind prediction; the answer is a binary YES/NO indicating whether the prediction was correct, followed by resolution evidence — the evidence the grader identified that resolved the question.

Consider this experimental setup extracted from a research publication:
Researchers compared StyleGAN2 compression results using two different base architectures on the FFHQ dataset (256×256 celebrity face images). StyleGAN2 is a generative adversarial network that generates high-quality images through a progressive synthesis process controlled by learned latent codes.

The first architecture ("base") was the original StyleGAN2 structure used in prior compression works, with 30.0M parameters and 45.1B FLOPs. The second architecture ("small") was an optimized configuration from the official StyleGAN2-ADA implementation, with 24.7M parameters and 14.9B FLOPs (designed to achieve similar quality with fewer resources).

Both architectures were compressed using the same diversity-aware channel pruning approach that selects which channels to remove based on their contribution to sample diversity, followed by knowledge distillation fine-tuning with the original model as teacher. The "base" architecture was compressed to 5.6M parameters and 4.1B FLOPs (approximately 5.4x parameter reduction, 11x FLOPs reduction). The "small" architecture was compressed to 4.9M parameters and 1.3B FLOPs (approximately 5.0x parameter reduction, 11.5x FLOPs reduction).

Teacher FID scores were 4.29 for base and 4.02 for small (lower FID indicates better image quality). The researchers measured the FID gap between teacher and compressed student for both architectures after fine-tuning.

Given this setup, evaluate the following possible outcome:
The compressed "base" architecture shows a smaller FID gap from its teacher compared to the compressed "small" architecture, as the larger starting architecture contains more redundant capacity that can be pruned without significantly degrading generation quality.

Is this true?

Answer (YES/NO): YES